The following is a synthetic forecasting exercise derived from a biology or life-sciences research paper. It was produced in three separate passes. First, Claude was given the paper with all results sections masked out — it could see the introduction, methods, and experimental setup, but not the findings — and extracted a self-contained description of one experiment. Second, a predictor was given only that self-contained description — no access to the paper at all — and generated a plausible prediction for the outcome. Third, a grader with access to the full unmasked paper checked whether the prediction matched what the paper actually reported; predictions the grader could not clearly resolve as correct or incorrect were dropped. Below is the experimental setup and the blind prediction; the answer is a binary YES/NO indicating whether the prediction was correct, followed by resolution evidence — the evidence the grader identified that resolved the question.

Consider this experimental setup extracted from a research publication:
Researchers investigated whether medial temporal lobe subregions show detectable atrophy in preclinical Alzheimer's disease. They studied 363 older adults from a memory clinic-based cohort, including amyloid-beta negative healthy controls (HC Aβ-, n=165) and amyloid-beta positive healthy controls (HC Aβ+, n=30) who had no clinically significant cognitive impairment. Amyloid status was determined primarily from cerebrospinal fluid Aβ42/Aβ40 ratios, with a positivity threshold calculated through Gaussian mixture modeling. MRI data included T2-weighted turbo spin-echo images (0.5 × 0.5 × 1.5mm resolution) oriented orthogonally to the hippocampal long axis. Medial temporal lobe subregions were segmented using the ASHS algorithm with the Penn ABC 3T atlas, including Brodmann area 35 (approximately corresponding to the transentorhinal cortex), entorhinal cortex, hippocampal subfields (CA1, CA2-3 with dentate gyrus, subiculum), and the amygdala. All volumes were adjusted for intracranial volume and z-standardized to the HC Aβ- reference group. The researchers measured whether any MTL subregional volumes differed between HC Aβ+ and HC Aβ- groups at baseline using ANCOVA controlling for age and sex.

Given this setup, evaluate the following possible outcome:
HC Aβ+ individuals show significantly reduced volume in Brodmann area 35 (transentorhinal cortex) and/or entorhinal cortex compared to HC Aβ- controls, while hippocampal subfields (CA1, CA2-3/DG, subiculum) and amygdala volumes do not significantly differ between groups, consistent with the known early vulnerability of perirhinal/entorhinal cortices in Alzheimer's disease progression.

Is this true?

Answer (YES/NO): NO